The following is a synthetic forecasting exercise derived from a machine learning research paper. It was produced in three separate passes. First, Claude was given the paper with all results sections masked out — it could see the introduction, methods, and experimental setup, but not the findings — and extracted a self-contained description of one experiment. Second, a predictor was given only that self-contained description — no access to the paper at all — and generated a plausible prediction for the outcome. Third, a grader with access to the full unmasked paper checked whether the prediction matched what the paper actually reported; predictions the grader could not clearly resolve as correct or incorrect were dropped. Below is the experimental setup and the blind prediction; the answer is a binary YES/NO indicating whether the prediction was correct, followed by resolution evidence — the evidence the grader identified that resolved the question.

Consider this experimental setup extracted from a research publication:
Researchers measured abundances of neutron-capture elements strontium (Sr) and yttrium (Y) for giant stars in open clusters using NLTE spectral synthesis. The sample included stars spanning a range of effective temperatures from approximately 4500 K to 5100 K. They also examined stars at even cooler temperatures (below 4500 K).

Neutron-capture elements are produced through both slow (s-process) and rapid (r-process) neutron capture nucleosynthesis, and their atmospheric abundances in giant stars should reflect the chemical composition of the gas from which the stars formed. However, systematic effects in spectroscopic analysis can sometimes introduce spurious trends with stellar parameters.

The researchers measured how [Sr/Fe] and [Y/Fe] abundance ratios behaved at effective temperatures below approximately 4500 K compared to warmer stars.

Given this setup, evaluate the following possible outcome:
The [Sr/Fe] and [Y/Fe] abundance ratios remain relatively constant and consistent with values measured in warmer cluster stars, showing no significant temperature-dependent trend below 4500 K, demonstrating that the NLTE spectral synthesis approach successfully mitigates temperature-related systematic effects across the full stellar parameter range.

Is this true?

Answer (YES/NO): NO